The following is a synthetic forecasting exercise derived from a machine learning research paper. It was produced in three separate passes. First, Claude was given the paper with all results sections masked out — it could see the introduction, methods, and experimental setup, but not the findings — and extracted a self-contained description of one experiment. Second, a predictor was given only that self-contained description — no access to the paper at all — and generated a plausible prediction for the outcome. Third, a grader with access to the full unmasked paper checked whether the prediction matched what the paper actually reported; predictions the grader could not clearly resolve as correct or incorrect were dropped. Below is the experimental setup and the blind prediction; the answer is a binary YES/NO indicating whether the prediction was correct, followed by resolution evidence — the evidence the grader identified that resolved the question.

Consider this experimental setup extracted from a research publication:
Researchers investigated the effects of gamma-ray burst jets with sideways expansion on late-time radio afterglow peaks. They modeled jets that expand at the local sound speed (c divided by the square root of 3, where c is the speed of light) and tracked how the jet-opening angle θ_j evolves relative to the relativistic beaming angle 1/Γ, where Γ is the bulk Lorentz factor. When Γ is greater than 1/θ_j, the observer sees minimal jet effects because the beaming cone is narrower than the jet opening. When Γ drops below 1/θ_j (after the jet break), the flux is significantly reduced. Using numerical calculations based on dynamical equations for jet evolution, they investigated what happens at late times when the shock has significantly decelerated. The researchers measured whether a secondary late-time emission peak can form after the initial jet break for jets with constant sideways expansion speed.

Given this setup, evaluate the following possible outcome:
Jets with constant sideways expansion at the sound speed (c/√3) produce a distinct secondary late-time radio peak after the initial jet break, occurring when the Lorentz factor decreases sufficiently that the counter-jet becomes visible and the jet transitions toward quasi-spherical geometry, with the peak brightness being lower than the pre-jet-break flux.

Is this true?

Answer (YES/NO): NO